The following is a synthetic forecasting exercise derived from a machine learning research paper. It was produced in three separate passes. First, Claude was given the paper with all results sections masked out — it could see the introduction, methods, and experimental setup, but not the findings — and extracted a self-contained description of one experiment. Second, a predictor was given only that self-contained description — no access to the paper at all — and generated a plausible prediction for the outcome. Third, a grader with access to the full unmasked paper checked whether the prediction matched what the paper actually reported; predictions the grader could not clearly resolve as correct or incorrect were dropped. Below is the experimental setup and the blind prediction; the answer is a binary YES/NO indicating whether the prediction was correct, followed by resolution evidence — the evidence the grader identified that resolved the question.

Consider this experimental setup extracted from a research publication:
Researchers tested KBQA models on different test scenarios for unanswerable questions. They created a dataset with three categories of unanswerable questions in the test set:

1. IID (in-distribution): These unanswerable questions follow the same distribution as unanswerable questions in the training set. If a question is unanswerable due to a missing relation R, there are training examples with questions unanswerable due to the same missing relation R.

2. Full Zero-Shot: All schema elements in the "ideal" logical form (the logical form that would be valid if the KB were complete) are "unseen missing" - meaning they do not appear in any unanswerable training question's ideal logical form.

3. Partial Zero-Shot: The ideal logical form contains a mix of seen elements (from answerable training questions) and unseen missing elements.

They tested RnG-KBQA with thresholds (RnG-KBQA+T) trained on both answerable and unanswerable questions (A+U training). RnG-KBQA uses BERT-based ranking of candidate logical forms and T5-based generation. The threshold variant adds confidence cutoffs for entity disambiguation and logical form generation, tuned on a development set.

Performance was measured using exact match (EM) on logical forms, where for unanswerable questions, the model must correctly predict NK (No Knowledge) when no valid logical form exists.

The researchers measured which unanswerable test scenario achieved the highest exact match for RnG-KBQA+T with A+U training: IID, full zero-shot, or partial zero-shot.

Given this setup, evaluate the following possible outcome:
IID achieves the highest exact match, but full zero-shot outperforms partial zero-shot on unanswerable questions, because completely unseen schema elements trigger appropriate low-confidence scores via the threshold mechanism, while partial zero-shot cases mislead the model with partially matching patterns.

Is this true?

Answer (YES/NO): NO